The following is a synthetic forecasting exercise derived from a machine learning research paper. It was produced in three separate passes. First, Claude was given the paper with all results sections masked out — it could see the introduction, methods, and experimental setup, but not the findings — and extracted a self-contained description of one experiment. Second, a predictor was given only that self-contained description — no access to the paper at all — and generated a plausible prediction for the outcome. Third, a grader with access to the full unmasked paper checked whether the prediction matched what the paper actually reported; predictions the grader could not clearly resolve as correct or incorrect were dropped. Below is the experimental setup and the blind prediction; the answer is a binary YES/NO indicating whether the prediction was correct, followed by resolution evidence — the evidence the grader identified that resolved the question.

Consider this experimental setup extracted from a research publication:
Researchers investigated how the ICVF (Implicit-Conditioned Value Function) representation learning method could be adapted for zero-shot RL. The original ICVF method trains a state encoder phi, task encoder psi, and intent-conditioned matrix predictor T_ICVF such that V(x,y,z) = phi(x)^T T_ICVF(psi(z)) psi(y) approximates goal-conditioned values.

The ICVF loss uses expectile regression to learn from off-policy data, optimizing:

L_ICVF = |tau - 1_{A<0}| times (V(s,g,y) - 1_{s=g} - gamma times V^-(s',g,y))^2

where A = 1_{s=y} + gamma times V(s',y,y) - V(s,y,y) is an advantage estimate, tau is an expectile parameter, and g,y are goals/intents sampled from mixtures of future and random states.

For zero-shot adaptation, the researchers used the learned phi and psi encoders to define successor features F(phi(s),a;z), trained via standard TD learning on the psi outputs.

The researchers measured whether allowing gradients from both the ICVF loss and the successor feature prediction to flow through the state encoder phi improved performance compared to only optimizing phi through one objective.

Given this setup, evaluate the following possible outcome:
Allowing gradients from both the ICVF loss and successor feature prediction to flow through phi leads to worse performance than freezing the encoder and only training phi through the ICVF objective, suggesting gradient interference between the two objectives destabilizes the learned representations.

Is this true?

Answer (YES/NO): NO